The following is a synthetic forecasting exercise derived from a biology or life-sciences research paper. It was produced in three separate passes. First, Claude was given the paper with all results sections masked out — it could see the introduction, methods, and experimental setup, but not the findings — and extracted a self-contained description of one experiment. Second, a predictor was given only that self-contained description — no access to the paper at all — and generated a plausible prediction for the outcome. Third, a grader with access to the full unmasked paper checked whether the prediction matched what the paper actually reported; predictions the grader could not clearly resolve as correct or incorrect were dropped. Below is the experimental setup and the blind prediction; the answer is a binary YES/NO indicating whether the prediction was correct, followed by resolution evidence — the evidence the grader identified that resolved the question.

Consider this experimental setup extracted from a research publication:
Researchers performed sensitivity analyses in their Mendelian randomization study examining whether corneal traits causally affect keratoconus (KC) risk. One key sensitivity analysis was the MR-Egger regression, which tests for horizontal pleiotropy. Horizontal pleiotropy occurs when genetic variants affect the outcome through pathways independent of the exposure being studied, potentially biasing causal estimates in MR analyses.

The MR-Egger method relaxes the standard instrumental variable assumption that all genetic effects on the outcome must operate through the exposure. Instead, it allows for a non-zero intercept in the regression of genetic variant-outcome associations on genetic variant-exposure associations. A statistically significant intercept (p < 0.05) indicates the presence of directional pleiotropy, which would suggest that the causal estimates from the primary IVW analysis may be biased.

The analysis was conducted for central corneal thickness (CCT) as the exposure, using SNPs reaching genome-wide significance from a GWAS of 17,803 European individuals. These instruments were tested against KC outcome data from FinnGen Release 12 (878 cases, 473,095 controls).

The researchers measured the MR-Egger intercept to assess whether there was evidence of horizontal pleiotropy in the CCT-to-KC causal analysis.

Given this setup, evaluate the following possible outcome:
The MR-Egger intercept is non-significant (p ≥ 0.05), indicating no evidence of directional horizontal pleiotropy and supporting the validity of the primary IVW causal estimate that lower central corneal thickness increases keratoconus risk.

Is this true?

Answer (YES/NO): YES